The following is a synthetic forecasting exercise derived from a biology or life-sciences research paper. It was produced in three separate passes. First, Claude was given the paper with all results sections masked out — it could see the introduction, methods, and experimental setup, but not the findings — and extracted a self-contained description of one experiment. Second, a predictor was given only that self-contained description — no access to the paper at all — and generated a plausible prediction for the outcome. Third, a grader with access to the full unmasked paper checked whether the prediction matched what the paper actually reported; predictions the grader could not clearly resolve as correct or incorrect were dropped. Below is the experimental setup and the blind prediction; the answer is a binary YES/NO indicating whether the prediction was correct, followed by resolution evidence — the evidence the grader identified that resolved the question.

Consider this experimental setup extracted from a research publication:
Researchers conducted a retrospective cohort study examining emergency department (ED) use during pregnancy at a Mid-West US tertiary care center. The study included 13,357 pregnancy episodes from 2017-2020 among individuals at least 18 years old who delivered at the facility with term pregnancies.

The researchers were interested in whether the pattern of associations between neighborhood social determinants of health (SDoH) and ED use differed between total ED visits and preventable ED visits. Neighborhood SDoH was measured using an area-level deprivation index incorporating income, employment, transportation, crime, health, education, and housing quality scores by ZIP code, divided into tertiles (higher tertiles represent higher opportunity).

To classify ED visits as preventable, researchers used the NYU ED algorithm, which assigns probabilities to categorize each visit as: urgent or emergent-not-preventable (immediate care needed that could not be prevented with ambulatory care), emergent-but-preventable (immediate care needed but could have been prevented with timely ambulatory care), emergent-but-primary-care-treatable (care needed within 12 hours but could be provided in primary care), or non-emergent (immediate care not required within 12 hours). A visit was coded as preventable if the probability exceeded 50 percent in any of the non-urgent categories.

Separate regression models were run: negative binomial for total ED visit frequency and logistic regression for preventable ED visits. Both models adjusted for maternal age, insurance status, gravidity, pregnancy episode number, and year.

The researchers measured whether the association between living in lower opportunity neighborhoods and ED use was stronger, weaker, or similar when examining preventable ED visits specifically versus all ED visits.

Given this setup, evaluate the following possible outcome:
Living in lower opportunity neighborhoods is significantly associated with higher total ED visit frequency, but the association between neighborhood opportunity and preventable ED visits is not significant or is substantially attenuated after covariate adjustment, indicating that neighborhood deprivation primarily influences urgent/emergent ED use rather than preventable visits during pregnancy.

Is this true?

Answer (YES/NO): YES